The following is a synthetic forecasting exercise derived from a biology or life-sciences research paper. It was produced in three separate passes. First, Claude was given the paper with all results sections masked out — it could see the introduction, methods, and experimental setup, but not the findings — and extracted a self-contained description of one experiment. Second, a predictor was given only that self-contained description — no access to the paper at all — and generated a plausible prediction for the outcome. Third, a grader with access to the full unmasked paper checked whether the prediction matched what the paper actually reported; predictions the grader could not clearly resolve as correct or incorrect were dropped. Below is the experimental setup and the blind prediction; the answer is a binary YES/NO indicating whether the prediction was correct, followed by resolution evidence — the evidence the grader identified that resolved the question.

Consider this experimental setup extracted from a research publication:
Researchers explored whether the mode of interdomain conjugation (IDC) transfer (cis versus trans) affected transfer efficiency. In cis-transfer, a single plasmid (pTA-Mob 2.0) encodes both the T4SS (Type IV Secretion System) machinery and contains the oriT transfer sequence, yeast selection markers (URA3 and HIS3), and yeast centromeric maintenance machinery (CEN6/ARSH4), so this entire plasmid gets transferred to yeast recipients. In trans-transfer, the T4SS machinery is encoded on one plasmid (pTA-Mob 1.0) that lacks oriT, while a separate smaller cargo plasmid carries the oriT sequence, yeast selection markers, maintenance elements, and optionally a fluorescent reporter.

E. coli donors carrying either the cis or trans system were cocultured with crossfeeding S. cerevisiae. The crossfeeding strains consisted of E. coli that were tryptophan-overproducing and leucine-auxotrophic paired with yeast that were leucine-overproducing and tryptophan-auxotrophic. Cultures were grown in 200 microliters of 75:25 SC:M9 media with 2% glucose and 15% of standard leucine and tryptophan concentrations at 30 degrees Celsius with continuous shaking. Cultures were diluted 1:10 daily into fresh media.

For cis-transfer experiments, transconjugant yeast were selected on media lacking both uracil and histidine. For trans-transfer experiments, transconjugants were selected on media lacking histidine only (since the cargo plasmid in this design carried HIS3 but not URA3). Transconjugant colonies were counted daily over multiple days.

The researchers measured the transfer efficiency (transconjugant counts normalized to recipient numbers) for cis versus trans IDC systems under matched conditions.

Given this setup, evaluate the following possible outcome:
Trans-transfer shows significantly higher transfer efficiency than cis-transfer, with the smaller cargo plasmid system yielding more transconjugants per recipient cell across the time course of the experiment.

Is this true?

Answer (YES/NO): NO